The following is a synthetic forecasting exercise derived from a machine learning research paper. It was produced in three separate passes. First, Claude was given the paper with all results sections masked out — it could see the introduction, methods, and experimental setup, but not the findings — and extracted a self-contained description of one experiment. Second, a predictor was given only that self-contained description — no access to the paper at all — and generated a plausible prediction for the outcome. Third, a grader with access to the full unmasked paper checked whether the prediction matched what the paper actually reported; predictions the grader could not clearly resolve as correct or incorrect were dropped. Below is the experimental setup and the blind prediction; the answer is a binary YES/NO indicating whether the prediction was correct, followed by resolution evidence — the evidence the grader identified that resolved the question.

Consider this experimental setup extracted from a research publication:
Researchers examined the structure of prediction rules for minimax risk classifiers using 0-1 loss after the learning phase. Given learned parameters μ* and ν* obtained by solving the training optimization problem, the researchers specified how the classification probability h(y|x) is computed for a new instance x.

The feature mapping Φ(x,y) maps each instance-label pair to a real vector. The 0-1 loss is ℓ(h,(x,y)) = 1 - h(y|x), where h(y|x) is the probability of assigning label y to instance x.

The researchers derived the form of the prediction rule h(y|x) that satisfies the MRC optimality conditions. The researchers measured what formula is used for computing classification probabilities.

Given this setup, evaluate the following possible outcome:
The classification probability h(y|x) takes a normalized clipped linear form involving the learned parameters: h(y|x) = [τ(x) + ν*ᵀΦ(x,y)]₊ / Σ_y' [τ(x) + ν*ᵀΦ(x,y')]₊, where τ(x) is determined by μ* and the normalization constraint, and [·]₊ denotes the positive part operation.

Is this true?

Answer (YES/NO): NO